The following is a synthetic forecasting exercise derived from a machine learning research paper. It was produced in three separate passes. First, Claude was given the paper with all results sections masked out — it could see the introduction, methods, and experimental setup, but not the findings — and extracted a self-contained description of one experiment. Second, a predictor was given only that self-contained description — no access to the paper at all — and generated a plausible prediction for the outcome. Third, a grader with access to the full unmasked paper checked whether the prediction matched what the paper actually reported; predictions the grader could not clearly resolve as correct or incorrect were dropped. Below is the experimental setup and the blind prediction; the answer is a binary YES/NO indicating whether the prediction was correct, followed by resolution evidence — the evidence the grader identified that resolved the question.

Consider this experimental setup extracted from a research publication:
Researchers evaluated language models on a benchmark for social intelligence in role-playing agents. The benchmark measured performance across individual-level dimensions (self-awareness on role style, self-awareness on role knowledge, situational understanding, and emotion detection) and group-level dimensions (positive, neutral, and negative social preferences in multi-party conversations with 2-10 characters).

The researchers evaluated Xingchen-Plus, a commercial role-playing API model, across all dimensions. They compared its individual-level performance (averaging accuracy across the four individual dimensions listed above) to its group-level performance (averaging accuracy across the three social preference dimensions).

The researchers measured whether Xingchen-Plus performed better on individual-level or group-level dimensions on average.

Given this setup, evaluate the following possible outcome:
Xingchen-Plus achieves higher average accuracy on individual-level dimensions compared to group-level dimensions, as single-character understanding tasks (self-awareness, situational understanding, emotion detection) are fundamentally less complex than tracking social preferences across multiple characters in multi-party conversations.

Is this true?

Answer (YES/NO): NO